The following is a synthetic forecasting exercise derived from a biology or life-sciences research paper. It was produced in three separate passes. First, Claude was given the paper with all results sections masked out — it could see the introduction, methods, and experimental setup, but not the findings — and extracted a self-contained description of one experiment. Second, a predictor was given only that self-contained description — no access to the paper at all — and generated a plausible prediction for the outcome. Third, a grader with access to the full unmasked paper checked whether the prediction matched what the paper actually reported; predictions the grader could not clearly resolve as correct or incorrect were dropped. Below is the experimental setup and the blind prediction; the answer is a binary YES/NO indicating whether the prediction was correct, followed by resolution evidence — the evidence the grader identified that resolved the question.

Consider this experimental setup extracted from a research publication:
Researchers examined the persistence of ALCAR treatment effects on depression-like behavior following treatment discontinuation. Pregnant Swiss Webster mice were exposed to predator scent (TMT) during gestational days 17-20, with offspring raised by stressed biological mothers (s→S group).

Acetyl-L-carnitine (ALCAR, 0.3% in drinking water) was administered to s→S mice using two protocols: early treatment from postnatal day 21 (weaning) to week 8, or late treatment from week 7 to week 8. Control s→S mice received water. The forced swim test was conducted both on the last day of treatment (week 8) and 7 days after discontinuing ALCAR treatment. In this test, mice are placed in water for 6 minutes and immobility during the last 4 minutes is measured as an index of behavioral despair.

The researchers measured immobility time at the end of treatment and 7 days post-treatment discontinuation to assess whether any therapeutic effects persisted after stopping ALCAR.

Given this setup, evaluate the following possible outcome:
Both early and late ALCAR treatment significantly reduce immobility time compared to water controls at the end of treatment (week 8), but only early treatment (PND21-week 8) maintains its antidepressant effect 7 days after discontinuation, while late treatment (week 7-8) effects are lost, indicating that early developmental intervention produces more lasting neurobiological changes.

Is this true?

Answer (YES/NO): YES